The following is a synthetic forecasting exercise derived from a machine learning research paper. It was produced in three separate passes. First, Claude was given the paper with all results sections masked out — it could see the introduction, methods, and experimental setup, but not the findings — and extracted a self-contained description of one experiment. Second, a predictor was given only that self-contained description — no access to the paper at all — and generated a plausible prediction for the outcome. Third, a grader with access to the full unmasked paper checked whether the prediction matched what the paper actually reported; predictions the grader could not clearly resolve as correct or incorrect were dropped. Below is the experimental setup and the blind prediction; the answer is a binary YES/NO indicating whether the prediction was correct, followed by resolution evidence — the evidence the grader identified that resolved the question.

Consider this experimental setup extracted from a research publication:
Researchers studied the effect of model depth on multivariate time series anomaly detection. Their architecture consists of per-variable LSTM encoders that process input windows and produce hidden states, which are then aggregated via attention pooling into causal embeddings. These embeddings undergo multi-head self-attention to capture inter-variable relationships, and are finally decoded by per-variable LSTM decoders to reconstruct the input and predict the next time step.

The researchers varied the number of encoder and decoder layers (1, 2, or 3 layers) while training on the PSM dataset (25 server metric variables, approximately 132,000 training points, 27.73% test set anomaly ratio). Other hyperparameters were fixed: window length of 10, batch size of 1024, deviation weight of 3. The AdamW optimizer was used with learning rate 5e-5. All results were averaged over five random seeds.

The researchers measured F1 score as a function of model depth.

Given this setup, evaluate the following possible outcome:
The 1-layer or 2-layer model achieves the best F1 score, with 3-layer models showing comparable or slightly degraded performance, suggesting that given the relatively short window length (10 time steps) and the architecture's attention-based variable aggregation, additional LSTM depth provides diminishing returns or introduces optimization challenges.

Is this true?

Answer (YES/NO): YES